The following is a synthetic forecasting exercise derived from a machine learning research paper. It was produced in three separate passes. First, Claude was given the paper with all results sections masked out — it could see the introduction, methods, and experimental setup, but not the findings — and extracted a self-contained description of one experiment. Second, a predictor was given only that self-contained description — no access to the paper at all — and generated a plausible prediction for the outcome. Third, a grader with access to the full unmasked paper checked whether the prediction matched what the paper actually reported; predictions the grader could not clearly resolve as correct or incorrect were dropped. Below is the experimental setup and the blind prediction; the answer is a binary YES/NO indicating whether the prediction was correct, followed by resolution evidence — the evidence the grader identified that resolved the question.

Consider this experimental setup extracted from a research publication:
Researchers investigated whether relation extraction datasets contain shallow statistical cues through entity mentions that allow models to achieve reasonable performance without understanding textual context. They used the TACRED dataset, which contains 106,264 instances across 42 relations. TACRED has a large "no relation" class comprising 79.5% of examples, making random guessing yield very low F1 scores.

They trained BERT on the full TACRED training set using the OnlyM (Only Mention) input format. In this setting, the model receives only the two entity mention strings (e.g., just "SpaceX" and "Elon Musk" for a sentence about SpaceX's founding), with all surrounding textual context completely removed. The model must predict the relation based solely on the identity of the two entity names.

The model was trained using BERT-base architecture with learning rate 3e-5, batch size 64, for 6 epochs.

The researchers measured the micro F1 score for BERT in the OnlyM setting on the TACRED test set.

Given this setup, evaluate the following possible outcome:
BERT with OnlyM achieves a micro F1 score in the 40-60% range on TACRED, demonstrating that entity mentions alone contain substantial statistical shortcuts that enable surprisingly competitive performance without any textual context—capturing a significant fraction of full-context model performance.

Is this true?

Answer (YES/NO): YES